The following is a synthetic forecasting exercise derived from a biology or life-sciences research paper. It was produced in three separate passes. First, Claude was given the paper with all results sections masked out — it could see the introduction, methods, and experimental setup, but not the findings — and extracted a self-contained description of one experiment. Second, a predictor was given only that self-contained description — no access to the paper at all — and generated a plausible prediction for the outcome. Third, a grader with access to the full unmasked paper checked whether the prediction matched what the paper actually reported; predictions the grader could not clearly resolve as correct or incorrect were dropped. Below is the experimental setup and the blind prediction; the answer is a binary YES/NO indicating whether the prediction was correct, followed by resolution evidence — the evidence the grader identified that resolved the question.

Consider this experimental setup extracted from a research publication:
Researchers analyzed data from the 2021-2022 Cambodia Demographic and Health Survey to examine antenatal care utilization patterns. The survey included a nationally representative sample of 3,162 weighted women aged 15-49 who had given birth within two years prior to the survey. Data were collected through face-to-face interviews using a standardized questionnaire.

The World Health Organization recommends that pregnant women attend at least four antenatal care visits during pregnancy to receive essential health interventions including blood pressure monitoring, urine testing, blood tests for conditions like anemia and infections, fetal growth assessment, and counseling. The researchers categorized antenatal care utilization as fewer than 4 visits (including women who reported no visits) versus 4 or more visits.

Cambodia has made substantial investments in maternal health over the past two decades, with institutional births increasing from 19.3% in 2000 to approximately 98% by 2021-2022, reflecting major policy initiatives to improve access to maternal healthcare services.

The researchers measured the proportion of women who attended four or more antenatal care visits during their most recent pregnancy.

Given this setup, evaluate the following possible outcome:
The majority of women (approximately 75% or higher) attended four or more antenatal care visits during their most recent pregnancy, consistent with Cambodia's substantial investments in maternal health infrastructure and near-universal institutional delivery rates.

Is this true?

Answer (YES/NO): YES